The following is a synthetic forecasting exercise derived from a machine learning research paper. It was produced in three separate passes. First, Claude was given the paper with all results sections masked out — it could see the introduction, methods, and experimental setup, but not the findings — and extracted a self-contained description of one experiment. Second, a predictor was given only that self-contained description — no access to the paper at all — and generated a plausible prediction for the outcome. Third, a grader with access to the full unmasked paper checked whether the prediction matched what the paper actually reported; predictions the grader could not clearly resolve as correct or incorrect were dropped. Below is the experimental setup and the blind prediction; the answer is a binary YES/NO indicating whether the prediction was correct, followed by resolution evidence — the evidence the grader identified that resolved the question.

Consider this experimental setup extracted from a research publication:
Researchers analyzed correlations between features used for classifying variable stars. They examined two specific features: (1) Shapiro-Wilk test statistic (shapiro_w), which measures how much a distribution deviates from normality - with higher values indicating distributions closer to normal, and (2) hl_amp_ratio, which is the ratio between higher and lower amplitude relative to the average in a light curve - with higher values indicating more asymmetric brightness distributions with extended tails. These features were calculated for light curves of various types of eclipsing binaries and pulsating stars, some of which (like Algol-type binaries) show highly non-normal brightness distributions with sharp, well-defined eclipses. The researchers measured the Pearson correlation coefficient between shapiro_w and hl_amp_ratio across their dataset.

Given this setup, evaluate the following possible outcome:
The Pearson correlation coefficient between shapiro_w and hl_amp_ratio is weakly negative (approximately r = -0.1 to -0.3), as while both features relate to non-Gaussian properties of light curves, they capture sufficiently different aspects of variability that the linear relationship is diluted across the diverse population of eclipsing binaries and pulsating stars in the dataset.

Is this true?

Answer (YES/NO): NO